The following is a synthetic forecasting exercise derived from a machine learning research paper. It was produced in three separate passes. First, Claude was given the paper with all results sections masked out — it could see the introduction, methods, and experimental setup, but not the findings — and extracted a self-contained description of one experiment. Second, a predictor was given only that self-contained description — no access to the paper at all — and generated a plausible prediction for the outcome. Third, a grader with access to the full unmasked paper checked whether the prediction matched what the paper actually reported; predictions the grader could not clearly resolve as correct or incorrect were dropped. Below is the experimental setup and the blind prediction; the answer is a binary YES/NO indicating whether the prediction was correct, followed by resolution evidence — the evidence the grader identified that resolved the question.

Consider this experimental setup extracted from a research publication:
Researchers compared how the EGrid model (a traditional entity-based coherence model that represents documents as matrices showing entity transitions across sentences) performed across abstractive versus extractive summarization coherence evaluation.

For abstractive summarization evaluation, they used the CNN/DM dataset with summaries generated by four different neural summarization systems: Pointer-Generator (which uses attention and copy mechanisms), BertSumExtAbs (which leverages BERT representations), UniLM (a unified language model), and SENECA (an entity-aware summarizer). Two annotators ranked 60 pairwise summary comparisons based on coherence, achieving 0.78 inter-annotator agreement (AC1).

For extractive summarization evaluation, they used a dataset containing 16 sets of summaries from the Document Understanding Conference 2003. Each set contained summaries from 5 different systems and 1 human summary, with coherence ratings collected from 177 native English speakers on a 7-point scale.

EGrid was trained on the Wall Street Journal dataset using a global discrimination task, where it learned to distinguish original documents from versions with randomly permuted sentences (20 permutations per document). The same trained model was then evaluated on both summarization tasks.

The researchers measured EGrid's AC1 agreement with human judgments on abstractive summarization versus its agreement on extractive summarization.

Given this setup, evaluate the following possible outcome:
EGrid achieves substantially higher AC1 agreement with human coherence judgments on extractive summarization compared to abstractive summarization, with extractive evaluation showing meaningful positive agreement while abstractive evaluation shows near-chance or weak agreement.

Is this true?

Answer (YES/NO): NO